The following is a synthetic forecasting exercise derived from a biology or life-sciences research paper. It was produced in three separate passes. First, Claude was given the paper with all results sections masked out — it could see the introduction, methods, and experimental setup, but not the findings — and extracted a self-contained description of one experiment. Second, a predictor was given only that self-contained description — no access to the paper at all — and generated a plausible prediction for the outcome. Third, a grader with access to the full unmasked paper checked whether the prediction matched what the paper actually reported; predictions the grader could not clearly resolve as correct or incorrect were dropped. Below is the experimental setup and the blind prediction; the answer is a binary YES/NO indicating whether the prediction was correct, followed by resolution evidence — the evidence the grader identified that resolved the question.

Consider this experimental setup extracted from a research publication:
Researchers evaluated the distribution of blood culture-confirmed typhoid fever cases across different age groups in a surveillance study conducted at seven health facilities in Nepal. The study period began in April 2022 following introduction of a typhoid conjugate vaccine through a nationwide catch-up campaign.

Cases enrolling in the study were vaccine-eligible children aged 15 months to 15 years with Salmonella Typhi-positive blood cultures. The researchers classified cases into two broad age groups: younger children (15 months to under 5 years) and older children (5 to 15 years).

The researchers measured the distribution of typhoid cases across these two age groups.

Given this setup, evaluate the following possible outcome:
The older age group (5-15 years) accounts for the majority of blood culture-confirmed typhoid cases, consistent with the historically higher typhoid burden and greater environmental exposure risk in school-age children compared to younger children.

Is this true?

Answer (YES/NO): YES